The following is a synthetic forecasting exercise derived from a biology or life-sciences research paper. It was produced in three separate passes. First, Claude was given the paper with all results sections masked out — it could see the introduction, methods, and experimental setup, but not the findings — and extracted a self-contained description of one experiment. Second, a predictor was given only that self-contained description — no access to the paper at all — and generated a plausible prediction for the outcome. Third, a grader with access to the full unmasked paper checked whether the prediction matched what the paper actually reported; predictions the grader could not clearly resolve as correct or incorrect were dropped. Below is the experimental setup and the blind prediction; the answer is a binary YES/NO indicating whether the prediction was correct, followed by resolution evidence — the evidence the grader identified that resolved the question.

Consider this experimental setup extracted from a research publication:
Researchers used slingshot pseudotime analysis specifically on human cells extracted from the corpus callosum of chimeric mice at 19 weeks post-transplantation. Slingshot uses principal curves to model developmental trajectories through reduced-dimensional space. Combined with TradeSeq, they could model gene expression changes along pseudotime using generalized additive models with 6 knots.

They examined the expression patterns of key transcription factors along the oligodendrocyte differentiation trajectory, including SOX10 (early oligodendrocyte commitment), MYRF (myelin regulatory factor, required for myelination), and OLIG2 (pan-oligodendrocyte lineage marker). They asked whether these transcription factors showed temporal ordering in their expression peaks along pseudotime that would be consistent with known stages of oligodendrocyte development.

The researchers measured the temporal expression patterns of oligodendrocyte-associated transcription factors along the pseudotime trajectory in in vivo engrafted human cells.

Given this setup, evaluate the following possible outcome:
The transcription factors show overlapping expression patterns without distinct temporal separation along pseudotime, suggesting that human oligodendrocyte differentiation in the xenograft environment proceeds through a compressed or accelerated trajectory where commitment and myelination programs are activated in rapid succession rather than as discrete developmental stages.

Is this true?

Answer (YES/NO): NO